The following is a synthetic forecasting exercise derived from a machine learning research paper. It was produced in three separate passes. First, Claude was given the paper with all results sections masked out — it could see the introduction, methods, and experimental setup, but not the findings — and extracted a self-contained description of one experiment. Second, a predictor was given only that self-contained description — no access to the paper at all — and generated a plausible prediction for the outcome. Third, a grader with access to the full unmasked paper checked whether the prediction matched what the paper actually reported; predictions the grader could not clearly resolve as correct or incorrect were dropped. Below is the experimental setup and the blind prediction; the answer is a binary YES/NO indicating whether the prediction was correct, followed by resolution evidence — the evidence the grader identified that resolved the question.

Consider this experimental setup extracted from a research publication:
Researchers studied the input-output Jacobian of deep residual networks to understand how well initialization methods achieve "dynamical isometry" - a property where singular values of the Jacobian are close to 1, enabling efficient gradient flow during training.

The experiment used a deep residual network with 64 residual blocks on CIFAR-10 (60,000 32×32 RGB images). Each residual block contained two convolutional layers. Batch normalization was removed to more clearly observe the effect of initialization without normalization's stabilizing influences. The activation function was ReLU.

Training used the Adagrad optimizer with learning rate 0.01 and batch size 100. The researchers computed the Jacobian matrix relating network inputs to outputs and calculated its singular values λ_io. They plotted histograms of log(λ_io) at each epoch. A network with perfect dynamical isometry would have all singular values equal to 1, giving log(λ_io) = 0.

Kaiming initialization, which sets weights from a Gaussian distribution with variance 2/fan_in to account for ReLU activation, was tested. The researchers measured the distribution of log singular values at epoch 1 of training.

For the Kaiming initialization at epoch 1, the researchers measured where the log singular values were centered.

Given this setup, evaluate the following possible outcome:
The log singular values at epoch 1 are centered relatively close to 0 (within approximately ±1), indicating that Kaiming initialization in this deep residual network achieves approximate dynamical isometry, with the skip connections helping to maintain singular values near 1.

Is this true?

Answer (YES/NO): NO